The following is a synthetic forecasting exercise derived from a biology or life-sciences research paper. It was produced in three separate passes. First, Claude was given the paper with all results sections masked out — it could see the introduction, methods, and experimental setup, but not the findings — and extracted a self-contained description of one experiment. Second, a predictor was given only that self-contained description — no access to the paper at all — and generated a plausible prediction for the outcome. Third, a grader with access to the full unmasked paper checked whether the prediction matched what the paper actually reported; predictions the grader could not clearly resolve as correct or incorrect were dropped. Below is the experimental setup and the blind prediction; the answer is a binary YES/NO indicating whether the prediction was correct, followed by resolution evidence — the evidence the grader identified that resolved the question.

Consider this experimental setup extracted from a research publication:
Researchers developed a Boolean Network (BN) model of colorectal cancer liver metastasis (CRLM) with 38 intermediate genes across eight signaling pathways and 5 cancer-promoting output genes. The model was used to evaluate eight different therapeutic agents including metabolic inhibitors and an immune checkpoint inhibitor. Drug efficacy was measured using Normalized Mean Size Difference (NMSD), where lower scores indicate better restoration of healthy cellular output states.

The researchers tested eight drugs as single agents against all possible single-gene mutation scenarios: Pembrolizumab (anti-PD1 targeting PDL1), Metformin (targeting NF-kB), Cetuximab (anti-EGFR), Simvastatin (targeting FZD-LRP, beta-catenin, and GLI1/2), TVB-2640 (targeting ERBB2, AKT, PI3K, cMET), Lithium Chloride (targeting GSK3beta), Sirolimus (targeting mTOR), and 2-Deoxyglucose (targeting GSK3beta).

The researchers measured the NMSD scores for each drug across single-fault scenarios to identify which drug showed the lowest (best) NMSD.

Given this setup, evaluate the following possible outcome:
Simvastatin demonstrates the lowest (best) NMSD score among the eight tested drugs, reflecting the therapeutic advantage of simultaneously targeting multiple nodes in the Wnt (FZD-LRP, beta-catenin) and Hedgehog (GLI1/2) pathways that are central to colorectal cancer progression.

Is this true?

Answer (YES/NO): YES